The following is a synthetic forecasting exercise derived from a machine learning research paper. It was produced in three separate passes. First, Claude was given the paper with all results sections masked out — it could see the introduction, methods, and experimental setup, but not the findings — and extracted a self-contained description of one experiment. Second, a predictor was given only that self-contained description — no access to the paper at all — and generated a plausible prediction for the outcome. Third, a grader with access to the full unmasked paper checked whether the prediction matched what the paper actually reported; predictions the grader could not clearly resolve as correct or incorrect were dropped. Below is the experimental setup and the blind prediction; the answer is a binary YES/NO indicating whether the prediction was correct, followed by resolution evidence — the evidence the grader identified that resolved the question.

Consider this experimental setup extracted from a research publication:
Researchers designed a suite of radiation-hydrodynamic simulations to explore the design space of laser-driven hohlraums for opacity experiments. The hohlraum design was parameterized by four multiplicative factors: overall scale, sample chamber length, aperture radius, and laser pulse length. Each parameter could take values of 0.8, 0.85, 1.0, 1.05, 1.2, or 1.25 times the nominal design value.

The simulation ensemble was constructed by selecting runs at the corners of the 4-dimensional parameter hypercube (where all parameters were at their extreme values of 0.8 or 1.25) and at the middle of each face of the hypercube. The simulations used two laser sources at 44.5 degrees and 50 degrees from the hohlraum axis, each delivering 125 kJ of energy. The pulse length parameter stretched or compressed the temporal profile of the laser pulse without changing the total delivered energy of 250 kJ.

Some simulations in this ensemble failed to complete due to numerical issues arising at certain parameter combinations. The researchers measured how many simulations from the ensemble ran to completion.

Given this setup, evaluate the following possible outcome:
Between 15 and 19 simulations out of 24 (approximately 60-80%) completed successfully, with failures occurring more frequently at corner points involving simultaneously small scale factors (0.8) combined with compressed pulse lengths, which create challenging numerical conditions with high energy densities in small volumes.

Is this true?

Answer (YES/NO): NO